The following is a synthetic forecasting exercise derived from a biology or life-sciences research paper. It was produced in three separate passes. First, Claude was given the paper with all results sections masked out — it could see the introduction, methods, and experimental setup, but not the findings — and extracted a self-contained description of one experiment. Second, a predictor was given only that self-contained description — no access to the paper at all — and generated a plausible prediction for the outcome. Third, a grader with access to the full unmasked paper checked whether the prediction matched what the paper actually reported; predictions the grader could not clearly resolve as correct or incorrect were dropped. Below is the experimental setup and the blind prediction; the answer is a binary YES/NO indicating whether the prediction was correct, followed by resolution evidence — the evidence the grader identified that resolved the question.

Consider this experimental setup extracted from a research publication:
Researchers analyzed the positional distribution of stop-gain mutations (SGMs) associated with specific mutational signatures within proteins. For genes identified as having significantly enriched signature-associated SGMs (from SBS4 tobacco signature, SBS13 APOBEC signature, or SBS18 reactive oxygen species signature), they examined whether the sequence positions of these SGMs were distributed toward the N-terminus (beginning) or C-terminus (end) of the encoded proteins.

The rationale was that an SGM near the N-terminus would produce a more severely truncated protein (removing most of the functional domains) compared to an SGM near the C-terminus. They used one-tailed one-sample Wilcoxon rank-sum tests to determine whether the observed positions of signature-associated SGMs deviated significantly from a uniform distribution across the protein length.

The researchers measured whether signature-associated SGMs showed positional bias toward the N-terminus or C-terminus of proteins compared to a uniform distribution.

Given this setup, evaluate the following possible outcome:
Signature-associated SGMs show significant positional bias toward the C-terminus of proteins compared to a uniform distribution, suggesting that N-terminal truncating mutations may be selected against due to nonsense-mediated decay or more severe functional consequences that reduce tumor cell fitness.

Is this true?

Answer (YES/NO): NO